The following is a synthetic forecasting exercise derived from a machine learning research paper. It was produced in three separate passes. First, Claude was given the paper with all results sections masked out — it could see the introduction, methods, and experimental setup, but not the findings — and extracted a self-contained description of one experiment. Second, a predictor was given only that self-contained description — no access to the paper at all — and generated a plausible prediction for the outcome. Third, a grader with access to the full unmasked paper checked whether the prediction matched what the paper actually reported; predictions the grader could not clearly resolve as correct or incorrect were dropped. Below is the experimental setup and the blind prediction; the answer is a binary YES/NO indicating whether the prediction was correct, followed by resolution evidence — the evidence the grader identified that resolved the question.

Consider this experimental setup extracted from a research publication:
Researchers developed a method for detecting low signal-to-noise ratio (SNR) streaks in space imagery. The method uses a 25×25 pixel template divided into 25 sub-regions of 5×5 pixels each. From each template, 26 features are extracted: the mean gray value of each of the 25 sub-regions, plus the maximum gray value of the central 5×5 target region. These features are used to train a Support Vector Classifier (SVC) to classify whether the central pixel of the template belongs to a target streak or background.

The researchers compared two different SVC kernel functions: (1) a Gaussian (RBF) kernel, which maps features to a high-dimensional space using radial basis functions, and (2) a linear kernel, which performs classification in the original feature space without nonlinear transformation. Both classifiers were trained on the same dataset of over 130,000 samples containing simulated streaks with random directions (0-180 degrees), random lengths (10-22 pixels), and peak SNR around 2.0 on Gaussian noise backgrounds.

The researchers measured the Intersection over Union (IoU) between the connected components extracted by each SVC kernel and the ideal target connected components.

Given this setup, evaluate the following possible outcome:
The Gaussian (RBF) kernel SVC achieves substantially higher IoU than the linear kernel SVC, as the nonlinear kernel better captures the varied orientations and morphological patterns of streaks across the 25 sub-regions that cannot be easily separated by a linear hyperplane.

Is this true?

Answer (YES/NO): NO